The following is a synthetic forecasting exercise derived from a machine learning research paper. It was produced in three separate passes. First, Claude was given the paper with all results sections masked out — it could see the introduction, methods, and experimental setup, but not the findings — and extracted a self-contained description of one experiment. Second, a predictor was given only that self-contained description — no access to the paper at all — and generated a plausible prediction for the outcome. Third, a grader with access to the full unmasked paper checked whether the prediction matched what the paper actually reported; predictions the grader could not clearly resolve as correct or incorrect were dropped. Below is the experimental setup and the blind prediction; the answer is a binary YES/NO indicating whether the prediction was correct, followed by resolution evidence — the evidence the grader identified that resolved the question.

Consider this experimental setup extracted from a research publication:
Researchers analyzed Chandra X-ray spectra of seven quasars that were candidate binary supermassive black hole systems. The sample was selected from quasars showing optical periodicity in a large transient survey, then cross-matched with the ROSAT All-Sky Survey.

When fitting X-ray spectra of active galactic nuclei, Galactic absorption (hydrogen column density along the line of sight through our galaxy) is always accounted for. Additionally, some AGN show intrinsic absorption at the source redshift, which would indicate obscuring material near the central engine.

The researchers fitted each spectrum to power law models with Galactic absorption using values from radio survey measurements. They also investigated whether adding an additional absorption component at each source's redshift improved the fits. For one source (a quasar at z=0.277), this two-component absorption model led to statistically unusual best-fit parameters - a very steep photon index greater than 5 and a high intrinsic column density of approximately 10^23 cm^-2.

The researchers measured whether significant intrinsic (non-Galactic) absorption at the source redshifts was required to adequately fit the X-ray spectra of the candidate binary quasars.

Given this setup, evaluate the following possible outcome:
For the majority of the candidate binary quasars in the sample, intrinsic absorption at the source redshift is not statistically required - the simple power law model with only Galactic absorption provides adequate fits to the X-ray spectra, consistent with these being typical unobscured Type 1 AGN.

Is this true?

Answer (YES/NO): YES